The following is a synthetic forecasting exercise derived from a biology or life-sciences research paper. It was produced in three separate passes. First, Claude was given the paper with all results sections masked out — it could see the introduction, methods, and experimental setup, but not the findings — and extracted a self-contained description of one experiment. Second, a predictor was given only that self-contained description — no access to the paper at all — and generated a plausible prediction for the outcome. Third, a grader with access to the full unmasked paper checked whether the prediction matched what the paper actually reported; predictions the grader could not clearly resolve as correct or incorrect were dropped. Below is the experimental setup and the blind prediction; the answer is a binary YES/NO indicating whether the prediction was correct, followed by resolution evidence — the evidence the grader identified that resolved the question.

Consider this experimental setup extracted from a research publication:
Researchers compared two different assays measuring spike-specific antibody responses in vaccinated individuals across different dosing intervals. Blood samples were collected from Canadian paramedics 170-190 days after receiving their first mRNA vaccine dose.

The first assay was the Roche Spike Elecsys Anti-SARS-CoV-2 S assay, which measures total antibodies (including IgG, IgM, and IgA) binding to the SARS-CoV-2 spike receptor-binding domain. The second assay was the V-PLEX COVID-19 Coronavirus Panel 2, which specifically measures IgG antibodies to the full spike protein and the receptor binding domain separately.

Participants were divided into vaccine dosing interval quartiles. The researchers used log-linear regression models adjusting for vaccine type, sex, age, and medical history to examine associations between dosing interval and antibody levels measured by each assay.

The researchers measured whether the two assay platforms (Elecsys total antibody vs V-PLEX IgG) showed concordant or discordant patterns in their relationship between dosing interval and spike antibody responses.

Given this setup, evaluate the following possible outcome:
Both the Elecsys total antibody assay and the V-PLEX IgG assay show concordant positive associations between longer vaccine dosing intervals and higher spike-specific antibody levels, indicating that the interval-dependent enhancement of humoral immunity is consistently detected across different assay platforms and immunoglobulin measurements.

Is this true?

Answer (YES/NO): YES